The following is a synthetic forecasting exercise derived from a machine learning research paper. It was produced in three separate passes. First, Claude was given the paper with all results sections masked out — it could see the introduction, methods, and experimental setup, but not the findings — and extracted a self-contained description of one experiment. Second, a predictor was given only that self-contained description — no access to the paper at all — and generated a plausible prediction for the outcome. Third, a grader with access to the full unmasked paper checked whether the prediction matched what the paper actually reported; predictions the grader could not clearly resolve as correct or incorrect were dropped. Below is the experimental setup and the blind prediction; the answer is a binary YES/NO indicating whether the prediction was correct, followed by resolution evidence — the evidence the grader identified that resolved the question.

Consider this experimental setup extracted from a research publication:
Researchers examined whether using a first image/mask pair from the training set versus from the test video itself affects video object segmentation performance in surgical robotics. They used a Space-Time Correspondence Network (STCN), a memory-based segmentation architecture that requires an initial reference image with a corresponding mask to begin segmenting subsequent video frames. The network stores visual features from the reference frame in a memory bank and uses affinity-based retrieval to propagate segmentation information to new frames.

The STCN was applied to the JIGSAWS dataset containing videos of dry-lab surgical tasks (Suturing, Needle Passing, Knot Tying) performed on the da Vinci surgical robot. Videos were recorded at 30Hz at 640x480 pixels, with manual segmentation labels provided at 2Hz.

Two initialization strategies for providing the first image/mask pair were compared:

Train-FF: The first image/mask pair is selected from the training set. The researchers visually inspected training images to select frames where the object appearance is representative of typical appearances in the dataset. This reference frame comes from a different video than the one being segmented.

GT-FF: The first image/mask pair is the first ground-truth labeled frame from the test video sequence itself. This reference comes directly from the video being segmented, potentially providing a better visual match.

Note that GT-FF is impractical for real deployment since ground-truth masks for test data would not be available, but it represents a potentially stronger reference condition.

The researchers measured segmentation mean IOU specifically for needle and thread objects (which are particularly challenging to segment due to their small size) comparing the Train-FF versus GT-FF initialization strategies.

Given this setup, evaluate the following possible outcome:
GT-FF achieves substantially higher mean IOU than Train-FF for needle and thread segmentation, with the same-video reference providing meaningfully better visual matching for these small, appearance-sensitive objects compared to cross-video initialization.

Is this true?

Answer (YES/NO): NO